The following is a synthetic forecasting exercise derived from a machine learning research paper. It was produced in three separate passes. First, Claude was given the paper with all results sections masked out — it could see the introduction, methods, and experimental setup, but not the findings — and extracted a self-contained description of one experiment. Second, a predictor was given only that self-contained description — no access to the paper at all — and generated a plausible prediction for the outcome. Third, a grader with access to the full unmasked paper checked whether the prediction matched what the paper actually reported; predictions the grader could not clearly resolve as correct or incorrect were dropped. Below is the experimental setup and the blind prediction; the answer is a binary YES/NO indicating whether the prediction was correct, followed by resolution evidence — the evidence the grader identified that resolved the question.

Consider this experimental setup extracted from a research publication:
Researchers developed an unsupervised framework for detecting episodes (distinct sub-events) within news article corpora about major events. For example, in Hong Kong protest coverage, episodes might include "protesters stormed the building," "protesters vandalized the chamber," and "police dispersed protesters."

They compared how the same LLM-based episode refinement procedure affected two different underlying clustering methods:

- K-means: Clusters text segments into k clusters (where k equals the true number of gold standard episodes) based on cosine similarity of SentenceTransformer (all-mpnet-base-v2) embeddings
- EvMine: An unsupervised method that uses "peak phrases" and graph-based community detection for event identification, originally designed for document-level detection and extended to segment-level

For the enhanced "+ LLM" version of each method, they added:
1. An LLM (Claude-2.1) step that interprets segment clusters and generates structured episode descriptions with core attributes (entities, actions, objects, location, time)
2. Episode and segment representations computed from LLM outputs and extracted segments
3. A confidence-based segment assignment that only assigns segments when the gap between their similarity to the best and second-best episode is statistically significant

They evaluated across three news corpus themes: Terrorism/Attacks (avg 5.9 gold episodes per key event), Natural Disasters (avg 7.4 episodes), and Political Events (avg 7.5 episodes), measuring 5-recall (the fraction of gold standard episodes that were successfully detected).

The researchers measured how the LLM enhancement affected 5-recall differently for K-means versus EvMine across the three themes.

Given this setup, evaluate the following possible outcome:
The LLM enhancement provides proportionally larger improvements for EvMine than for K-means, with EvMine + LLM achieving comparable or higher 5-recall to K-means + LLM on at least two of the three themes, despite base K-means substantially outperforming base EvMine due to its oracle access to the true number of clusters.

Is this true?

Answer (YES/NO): NO